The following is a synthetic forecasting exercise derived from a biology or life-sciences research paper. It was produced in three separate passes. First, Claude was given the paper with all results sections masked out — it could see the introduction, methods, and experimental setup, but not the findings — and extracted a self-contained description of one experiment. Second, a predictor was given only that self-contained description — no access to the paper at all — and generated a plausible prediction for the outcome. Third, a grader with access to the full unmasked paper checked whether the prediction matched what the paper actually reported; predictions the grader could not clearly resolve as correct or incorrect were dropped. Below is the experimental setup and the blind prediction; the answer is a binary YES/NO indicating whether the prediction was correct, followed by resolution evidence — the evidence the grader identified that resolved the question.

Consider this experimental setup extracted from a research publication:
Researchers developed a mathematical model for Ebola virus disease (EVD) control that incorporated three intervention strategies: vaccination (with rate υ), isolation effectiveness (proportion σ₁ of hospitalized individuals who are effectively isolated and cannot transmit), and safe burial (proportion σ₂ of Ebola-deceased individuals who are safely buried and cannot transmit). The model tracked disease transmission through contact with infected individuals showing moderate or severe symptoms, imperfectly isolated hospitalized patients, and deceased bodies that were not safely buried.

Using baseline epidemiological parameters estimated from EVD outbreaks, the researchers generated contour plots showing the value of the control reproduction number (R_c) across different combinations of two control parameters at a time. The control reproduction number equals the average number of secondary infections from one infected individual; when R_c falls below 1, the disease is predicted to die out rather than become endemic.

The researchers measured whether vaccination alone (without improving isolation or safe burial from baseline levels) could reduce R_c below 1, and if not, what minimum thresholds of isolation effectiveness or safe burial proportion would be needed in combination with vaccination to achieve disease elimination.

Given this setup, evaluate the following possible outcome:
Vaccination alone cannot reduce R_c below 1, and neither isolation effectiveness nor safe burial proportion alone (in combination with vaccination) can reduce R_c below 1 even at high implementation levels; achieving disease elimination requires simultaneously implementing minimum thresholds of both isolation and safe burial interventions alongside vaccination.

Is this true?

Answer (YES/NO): NO